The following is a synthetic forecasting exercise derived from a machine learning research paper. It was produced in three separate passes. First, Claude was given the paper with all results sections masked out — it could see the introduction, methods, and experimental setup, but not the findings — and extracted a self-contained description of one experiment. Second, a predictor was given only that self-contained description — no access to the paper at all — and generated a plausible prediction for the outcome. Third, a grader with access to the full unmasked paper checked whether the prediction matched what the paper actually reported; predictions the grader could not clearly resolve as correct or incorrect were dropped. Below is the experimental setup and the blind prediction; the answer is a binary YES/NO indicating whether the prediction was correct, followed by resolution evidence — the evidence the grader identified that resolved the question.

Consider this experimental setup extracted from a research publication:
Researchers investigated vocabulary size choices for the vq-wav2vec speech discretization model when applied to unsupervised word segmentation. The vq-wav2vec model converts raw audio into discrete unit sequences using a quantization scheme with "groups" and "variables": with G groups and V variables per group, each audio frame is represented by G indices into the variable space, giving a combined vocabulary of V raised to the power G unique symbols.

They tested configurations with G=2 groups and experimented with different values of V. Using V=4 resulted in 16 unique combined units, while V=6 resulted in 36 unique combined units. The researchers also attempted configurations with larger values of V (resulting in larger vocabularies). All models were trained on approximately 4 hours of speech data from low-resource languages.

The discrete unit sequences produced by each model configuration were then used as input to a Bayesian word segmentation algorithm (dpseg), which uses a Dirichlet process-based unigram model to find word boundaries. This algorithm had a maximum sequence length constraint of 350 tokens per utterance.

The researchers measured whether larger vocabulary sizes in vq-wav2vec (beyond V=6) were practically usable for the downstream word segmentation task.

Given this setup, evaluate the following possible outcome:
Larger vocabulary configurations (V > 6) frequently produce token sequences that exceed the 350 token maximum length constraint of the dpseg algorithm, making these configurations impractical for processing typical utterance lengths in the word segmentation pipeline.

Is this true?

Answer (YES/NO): YES